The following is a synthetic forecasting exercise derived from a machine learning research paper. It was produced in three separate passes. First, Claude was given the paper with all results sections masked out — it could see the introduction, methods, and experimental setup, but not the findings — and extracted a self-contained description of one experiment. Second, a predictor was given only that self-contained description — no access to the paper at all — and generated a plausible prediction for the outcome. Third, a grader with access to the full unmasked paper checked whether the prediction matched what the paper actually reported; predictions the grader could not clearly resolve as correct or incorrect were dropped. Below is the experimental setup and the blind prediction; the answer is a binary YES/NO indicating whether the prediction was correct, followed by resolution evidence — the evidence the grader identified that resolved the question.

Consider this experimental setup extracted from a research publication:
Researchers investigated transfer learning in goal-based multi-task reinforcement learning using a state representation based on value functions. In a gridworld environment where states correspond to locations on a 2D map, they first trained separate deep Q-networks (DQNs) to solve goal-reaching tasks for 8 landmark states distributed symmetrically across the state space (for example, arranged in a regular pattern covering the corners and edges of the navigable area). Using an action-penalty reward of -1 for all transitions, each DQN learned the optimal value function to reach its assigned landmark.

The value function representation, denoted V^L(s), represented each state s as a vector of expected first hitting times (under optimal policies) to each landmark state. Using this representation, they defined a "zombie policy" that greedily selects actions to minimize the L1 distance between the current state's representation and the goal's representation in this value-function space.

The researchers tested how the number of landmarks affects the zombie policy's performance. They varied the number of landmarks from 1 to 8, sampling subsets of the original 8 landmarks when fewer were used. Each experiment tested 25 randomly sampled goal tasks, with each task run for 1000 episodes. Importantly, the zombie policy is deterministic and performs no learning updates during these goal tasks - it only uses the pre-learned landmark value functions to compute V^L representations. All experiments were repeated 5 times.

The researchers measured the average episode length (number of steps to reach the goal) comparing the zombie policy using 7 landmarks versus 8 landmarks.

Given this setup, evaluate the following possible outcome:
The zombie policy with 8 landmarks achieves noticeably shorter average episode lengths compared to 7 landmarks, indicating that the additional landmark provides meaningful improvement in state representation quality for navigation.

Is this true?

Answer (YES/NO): NO